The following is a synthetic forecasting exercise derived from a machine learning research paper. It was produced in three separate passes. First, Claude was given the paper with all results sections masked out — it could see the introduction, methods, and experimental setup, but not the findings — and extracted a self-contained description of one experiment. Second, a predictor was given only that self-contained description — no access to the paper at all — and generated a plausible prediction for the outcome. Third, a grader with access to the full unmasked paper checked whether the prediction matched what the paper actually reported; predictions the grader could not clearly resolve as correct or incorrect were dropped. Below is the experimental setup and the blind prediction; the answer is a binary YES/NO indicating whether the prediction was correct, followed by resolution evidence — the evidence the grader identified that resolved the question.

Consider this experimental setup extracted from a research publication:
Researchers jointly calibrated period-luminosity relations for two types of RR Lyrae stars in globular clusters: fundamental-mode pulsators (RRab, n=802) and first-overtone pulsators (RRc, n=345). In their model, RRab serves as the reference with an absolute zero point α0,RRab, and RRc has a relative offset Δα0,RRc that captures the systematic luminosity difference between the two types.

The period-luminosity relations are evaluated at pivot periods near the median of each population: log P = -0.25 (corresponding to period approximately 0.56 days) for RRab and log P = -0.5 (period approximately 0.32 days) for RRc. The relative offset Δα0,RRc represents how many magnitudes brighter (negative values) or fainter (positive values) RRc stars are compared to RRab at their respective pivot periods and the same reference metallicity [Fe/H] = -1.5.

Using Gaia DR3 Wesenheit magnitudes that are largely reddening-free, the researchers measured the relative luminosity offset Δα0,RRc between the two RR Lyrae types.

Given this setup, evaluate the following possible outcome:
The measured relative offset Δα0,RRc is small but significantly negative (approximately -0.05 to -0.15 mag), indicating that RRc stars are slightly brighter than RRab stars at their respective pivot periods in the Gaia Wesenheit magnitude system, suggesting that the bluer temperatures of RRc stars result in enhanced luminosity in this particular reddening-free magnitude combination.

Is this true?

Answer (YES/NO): NO